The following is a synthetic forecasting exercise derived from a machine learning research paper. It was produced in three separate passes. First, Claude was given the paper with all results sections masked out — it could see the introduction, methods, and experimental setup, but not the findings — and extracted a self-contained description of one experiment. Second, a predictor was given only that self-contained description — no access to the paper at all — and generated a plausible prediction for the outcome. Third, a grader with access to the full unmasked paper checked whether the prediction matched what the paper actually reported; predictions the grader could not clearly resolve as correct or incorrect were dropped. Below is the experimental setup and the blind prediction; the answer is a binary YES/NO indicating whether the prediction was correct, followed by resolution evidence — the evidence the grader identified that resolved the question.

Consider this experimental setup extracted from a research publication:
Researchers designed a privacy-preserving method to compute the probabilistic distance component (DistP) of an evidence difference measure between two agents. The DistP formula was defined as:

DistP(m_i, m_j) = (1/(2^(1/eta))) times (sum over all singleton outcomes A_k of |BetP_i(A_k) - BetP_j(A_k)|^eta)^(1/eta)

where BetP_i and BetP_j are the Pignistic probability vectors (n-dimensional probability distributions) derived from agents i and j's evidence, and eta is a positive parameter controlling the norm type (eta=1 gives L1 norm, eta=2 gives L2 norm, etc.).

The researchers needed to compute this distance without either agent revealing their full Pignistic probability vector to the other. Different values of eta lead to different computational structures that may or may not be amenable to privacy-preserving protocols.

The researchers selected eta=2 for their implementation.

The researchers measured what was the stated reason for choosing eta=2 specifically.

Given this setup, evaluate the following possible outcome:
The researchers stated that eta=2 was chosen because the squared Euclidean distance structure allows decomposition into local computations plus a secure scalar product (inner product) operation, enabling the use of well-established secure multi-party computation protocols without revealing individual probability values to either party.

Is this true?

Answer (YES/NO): YES